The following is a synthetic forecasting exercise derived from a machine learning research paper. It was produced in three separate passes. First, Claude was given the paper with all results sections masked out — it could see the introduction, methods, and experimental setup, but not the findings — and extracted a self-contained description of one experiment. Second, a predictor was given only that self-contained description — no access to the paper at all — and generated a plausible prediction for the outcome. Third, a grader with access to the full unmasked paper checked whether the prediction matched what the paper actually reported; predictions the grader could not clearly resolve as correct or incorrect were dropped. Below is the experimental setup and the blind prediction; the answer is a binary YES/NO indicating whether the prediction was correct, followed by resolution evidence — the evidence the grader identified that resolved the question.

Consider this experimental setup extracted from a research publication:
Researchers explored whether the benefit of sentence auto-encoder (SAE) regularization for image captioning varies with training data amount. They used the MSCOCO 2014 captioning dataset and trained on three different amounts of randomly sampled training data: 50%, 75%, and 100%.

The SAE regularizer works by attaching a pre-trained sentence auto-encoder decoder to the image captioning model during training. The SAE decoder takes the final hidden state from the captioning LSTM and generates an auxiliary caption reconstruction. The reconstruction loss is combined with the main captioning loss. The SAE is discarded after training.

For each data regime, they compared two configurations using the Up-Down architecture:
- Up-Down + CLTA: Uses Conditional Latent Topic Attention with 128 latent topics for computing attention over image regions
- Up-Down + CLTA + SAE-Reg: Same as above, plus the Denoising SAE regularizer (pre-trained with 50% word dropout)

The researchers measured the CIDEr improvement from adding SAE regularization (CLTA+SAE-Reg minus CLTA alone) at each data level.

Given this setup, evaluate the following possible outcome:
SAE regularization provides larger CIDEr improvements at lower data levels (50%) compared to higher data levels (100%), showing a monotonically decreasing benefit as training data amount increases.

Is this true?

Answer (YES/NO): NO